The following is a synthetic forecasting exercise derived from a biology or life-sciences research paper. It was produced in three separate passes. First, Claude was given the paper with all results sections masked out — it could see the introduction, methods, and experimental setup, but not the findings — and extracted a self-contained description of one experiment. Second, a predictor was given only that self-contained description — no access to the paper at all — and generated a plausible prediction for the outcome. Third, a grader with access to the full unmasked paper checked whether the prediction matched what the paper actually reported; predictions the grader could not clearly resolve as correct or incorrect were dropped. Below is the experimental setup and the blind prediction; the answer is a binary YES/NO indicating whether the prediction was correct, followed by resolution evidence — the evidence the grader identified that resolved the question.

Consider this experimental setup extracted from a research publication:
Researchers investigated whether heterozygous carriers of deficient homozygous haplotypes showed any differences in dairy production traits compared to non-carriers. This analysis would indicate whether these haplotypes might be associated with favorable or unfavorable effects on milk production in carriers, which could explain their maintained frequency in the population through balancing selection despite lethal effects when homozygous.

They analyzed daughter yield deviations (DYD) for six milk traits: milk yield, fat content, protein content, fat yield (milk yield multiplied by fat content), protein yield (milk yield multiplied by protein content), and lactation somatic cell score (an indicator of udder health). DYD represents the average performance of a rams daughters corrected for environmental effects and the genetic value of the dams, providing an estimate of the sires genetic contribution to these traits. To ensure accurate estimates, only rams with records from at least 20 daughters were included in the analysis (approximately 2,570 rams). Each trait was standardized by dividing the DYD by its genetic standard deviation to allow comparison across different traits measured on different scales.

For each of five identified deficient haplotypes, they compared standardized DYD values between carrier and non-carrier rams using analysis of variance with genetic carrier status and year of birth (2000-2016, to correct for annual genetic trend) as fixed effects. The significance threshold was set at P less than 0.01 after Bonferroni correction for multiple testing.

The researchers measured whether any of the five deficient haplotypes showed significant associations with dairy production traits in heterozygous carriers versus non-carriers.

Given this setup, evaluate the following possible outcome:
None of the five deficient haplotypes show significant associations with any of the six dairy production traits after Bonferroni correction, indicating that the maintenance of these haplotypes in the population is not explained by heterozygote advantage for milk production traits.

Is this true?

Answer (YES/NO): NO